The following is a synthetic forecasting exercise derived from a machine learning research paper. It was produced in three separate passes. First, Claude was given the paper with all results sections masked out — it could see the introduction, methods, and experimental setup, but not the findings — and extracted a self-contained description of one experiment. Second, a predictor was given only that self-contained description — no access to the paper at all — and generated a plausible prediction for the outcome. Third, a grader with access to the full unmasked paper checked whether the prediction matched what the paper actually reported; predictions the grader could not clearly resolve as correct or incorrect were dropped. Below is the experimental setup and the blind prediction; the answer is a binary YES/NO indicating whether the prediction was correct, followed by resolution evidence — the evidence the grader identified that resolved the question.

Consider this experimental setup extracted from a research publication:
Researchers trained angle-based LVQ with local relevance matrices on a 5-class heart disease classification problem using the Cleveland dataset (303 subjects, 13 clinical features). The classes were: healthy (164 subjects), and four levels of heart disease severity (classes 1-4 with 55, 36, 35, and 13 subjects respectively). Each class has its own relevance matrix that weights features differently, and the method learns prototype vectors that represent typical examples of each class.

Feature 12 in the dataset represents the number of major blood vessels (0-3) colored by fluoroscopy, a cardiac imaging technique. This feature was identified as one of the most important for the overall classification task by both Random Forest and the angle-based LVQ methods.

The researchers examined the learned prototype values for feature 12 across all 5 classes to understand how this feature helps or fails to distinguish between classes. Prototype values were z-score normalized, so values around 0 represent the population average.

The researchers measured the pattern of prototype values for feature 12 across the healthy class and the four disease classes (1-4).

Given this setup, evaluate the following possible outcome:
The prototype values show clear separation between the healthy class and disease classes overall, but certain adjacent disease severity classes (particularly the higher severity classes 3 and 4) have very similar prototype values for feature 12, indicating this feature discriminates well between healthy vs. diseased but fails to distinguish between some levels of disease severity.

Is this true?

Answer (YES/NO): NO